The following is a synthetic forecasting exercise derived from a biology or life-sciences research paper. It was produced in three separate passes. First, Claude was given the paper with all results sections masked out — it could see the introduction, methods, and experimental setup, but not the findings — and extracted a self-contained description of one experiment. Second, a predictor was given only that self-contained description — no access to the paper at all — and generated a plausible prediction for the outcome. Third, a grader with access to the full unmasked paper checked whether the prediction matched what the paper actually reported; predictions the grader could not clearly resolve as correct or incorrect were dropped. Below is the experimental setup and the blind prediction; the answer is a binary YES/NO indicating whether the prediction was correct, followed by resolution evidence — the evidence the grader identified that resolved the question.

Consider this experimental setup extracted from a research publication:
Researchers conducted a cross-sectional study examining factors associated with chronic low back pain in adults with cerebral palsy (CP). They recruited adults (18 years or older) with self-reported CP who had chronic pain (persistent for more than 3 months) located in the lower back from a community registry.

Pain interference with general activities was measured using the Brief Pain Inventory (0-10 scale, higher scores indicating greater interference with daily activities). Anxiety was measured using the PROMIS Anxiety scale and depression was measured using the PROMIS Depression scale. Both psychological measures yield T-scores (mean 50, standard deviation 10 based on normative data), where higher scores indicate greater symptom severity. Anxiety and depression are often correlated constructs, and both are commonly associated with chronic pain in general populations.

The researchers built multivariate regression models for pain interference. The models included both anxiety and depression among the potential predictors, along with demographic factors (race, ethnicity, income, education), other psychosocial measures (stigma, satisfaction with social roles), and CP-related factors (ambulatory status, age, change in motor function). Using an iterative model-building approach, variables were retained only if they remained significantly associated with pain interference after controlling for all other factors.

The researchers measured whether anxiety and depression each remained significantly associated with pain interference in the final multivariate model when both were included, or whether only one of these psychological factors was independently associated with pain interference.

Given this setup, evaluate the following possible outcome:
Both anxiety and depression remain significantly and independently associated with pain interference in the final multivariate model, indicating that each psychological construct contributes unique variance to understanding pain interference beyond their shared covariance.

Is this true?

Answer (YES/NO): NO